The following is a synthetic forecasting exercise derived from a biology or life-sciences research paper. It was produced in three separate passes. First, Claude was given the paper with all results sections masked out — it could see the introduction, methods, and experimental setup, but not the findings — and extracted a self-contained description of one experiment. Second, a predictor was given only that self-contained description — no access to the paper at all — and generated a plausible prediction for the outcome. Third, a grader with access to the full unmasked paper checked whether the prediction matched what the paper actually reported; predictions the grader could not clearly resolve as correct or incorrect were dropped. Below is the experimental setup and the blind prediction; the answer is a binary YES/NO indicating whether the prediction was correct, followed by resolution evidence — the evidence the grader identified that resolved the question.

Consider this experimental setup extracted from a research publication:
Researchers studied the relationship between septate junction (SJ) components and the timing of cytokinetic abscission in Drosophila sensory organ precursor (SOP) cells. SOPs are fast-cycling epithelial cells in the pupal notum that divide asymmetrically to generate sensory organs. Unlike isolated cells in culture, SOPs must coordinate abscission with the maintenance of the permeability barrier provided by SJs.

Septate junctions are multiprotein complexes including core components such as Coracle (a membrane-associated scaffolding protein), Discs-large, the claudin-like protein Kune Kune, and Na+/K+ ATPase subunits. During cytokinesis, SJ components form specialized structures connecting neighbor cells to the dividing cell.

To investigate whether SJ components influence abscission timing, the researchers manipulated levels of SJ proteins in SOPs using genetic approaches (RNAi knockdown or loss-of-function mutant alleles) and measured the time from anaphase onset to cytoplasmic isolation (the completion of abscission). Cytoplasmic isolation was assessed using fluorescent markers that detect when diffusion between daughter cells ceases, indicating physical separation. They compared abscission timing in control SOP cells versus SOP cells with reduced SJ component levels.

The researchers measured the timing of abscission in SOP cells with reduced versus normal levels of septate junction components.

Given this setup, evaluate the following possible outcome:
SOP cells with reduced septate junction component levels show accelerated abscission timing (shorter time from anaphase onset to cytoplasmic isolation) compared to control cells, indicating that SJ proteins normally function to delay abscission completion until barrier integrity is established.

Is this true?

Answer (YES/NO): YES